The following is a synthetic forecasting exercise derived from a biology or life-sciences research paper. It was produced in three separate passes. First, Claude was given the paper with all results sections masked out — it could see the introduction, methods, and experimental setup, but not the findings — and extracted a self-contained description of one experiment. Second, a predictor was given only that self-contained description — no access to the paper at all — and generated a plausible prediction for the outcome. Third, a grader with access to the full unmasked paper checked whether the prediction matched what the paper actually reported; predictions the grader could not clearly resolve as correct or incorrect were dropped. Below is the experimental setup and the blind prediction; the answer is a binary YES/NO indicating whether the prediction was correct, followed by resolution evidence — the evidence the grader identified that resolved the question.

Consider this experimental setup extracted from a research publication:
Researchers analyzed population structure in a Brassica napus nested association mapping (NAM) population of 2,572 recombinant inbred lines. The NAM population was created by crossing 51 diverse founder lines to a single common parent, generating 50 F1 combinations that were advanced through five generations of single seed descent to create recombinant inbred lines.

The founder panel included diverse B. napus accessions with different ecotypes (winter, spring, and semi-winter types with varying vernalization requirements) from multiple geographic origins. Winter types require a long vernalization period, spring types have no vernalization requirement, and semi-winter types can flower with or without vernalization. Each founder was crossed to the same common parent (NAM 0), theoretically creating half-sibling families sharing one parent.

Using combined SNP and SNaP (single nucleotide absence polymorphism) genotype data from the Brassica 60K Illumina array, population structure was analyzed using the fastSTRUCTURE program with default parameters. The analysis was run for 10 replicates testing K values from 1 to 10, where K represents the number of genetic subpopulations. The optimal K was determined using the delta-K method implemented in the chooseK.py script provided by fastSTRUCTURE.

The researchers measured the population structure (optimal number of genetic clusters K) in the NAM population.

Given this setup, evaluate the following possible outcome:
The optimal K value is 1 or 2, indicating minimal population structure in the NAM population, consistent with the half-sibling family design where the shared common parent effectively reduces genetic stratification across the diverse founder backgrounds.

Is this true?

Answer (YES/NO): YES